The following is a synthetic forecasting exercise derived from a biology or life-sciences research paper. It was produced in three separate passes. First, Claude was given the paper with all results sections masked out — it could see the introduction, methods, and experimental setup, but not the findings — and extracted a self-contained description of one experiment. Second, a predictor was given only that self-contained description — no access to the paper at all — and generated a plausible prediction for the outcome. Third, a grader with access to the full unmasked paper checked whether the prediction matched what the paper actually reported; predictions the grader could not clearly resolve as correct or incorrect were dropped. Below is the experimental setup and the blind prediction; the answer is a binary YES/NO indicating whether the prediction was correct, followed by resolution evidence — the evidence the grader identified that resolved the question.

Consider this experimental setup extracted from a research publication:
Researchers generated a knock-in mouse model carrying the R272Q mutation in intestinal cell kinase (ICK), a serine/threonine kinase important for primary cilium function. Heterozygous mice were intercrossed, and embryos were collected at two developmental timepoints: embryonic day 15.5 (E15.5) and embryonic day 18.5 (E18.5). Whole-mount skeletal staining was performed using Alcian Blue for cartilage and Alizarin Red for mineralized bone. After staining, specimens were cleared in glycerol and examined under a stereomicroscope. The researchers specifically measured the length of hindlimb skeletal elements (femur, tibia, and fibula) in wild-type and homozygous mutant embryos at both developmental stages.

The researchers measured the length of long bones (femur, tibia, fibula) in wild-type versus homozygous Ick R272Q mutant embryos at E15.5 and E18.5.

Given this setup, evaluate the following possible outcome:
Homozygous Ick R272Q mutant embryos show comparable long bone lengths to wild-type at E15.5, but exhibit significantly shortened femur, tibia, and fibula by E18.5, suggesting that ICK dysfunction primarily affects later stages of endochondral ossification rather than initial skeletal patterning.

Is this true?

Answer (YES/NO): NO